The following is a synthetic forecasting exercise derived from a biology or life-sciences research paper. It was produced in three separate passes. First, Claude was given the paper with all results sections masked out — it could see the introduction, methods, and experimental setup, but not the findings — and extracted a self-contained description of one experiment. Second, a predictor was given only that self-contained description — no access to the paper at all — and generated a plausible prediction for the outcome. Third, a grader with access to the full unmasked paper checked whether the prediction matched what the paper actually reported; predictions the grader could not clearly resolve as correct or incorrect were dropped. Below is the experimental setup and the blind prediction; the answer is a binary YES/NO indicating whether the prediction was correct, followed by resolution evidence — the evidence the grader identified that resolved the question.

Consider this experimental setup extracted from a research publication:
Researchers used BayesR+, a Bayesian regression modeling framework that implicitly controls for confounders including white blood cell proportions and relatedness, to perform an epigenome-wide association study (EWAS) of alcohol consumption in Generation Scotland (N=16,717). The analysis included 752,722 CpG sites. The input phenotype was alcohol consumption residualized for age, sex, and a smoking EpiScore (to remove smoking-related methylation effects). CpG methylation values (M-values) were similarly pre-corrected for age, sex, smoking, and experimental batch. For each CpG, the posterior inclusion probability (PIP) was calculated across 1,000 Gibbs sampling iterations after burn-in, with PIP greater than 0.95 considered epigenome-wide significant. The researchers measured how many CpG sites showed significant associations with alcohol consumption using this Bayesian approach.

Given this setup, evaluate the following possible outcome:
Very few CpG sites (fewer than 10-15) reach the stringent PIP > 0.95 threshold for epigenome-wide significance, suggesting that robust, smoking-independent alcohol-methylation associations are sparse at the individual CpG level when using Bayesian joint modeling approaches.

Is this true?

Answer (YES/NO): YES